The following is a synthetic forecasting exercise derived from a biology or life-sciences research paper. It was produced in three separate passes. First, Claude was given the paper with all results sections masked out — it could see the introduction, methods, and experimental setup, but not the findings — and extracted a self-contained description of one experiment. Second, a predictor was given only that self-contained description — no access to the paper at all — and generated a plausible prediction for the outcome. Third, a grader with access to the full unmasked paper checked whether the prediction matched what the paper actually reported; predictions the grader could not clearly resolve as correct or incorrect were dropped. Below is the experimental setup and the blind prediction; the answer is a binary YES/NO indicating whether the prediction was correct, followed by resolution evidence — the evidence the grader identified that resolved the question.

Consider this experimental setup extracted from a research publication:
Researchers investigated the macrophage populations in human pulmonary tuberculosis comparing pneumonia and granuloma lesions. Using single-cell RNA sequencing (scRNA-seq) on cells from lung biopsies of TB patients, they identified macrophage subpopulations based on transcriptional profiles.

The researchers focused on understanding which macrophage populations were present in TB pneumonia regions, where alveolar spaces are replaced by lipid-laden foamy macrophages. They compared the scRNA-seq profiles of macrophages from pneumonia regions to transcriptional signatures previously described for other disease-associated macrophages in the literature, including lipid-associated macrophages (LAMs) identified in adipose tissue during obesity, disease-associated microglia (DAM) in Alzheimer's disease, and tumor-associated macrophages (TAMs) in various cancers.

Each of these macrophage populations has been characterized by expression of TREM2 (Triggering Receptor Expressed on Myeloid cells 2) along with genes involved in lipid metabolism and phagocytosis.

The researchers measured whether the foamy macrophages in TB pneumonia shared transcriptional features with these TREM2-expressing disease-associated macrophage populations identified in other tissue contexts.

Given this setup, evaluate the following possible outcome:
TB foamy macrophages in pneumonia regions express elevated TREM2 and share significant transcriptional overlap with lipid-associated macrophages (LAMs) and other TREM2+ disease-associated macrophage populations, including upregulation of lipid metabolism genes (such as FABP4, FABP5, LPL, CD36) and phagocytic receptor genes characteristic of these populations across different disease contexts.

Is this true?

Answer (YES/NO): YES